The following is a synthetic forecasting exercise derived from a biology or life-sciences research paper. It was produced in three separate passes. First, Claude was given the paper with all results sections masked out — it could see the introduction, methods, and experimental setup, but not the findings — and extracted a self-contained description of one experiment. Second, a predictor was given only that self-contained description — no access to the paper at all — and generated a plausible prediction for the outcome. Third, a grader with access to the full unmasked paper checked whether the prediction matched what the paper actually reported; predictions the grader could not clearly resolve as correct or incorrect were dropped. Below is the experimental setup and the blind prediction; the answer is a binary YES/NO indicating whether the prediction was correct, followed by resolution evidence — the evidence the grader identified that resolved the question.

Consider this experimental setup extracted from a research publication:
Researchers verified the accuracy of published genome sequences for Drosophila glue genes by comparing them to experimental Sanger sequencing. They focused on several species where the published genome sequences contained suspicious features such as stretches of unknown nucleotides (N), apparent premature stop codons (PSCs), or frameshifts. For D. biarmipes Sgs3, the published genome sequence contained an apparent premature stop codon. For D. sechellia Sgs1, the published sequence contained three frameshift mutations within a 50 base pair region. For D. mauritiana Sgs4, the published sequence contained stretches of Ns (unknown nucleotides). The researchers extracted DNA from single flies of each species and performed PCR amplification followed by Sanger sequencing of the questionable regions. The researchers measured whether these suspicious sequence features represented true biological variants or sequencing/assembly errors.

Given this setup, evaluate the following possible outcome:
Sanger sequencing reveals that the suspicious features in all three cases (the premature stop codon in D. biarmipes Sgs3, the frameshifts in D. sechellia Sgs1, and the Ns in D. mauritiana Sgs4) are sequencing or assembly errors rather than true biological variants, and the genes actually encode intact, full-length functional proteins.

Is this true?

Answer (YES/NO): YES